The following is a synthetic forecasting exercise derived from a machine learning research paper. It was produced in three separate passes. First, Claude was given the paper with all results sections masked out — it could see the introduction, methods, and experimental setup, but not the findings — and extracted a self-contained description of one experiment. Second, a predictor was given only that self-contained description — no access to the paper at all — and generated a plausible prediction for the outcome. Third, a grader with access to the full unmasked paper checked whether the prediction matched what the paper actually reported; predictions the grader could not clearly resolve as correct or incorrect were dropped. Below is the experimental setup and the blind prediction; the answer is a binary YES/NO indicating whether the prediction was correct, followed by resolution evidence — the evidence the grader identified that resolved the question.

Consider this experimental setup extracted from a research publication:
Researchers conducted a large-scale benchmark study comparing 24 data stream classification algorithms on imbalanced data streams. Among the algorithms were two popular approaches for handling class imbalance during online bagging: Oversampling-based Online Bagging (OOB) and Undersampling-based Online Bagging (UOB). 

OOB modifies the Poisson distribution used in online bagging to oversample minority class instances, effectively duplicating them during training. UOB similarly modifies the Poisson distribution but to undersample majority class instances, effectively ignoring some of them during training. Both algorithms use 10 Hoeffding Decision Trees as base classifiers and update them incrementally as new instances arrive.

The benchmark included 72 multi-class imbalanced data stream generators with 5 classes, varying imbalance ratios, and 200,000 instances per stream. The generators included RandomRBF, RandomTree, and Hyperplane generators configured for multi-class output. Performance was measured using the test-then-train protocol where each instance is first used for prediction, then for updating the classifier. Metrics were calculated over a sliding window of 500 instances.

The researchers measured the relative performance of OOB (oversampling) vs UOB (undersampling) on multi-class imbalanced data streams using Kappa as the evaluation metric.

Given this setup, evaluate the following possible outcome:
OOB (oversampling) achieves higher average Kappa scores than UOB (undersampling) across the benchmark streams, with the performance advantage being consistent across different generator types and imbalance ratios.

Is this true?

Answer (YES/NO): YES